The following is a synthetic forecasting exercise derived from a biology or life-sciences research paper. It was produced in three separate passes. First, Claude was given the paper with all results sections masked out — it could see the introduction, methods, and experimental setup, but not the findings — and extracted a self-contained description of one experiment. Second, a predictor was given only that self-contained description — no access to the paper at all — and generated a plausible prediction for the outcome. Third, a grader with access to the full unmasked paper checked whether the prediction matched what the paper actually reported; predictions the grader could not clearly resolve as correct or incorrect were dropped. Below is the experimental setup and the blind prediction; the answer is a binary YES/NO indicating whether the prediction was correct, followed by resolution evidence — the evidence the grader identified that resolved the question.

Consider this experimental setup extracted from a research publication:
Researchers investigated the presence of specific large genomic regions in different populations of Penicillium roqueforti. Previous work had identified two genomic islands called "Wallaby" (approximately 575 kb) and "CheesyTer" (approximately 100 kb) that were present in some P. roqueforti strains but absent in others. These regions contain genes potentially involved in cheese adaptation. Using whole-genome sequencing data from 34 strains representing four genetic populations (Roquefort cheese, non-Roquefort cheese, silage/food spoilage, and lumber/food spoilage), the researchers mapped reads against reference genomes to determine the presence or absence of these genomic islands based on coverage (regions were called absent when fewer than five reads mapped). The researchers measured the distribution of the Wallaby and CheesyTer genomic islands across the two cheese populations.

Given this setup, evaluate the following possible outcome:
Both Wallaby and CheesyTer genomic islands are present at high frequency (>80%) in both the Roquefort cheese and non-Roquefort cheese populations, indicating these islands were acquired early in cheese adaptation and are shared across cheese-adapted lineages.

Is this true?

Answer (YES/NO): NO